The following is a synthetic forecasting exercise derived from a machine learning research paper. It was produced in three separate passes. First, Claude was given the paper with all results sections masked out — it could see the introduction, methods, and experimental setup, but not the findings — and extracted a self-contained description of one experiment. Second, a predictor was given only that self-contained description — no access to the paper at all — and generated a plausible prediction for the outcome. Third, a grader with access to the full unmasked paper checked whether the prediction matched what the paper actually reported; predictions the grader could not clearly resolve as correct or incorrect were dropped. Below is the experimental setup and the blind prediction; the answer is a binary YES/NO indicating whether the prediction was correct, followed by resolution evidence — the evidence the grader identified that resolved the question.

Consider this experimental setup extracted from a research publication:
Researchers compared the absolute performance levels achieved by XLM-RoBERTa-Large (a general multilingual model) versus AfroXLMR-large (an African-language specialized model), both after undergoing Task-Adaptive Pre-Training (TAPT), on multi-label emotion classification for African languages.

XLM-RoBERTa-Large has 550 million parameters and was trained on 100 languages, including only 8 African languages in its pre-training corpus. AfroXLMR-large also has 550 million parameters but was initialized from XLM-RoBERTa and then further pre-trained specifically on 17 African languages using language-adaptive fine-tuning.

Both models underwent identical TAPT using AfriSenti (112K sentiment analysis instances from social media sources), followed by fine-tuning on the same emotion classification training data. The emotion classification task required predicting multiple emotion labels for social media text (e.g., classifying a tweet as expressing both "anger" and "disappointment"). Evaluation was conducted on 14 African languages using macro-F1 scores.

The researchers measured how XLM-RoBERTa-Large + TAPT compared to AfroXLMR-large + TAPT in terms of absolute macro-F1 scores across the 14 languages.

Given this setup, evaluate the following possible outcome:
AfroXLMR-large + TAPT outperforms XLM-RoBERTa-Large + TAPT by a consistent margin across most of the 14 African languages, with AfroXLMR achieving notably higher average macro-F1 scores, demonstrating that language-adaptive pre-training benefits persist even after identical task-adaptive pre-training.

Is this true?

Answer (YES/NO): YES